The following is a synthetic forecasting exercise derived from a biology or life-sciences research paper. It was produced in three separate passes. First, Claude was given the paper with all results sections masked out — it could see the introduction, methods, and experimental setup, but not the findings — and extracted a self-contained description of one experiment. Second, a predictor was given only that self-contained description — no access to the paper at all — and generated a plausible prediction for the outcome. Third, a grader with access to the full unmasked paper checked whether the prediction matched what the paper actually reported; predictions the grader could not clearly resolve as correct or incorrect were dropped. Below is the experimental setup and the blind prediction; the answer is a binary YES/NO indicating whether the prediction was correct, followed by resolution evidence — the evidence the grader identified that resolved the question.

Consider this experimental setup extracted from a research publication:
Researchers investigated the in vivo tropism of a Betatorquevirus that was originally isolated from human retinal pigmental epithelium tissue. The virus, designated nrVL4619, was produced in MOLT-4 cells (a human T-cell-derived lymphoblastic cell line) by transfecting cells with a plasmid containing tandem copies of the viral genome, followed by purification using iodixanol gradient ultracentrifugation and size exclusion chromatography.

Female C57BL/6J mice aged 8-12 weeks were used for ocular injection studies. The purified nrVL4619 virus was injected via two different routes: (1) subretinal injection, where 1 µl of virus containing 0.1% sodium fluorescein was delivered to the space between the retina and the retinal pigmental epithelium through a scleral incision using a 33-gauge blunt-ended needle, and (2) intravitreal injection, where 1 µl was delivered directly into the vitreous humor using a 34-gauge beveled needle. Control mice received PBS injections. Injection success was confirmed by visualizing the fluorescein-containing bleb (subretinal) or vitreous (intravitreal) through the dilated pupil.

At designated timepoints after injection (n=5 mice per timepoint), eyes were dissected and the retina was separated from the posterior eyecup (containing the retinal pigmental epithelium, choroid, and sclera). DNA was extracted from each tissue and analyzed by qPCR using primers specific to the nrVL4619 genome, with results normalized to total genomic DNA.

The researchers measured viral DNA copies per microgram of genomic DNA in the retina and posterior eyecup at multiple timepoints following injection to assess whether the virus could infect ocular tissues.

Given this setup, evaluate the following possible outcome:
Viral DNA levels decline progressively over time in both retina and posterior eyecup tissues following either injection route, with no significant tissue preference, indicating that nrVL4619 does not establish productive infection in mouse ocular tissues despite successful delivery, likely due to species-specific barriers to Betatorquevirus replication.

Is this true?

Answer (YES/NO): NO